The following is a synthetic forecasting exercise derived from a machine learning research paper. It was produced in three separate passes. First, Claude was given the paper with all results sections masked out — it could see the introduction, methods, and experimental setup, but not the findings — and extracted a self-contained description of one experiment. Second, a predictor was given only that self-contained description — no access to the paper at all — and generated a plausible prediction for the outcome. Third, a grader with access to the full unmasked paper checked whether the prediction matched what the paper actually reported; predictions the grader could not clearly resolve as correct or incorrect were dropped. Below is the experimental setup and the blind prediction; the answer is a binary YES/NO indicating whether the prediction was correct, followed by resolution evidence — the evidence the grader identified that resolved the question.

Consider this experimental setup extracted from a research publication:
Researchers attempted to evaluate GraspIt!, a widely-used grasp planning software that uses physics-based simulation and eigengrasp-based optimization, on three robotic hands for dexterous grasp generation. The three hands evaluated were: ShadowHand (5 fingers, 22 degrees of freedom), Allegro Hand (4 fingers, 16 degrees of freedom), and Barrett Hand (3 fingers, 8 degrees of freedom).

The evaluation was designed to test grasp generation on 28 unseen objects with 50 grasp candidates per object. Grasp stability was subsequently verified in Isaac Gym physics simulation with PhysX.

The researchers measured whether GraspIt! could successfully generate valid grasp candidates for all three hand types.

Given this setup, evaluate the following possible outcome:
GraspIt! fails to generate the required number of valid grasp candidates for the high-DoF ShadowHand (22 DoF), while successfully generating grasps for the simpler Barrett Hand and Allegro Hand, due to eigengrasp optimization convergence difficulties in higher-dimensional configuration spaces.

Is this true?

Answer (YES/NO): NO